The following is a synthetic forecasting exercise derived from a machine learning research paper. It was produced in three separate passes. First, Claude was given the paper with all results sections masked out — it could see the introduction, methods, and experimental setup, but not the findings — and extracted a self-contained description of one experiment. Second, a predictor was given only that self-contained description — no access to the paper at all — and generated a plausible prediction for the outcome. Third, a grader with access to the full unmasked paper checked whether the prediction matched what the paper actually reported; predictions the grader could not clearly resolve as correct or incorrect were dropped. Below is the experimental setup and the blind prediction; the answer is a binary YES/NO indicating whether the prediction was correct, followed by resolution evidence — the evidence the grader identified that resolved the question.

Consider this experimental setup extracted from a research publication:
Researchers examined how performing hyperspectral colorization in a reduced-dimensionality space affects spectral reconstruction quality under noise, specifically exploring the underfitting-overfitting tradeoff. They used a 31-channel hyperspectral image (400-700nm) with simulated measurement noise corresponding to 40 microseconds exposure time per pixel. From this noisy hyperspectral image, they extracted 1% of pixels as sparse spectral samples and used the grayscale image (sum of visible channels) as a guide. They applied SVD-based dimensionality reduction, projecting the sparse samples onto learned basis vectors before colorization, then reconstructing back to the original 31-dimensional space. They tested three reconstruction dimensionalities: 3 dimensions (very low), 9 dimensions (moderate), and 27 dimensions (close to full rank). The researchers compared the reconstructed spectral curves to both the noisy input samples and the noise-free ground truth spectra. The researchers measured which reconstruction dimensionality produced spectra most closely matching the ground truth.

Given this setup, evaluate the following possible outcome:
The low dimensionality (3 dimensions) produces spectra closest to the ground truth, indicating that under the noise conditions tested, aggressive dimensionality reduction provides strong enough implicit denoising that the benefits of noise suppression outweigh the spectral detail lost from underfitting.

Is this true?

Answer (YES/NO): NO